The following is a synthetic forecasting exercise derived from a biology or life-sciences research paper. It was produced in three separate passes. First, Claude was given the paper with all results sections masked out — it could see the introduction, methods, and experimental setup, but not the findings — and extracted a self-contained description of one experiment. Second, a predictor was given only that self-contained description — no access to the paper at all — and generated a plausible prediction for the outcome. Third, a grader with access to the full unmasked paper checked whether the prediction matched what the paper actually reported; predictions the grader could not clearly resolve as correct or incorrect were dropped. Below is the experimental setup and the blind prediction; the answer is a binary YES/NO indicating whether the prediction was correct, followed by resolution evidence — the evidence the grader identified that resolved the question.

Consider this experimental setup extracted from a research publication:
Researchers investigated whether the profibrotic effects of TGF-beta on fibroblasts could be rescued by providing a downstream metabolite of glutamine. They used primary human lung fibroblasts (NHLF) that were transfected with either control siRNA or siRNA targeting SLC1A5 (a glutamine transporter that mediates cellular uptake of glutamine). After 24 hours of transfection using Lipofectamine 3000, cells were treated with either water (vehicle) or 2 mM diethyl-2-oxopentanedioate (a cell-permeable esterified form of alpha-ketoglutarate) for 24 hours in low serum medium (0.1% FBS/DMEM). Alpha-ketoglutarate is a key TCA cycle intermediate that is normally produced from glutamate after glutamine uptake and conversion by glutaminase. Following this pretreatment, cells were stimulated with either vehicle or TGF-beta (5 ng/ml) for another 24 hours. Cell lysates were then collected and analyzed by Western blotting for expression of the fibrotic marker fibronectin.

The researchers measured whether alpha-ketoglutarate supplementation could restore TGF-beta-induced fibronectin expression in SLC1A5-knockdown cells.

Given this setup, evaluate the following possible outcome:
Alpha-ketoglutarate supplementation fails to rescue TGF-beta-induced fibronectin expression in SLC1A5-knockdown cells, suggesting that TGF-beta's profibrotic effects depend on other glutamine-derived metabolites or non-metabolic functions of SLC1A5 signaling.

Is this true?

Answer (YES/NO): NO